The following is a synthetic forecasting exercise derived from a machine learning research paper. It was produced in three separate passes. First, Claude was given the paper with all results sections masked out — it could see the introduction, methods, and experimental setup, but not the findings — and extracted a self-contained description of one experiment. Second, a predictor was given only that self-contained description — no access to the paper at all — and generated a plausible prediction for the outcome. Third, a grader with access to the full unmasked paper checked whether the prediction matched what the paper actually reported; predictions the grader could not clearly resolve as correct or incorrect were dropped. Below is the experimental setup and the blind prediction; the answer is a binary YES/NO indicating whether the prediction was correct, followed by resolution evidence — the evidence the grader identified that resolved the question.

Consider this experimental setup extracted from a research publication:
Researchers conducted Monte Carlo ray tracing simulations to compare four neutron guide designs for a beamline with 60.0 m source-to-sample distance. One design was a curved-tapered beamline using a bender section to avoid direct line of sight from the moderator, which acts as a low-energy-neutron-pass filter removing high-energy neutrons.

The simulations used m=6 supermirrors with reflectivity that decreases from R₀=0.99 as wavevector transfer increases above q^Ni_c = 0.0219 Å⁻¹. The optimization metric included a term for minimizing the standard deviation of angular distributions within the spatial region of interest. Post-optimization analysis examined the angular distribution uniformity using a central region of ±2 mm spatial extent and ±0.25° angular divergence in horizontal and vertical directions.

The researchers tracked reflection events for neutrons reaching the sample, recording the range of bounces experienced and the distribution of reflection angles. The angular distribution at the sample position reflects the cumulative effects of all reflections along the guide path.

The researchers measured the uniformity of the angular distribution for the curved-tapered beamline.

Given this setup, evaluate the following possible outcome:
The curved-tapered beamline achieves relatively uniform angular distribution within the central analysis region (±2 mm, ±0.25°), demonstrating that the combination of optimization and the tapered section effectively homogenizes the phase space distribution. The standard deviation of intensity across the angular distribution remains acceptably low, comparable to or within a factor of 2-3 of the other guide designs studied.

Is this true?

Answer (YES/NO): NO